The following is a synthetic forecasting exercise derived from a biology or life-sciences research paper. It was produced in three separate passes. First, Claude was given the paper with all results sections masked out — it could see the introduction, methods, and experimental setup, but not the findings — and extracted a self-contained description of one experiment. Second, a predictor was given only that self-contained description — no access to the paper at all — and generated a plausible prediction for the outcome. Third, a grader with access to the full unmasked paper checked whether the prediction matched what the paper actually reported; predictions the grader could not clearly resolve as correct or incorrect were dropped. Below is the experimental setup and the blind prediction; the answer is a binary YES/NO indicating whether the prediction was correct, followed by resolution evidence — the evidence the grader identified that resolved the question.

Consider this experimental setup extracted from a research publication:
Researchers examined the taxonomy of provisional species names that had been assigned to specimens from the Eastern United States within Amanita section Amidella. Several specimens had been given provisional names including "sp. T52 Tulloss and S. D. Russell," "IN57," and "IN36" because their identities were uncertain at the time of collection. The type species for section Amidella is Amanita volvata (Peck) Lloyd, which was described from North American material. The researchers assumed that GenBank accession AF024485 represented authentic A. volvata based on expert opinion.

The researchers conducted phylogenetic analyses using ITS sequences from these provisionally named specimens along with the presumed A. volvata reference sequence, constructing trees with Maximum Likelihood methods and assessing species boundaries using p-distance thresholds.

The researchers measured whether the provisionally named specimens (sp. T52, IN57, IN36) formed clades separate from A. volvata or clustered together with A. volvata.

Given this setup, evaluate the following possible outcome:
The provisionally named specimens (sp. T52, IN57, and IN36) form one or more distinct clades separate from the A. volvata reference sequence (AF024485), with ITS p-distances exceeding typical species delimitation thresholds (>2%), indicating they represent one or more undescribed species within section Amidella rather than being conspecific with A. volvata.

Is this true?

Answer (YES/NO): NO